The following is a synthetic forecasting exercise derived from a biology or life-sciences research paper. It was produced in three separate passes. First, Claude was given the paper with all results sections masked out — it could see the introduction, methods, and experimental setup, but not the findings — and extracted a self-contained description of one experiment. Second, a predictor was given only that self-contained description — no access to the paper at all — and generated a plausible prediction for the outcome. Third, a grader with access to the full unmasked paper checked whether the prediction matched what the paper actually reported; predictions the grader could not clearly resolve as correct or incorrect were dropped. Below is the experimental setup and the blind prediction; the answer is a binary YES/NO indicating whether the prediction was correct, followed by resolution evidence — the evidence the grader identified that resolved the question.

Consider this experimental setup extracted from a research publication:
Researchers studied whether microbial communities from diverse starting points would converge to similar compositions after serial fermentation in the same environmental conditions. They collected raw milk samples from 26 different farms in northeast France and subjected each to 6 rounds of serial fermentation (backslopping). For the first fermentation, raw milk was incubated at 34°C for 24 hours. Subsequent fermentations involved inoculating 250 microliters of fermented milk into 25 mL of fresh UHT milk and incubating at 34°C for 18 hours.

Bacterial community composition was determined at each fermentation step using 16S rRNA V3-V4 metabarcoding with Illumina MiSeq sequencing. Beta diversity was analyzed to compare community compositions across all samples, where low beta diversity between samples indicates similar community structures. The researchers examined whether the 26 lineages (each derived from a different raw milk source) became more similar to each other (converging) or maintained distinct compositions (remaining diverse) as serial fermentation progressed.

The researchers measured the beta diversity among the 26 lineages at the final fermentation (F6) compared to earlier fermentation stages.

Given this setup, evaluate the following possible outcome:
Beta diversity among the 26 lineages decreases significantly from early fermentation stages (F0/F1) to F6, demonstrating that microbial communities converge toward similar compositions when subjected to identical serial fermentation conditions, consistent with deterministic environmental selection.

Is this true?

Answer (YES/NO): NO